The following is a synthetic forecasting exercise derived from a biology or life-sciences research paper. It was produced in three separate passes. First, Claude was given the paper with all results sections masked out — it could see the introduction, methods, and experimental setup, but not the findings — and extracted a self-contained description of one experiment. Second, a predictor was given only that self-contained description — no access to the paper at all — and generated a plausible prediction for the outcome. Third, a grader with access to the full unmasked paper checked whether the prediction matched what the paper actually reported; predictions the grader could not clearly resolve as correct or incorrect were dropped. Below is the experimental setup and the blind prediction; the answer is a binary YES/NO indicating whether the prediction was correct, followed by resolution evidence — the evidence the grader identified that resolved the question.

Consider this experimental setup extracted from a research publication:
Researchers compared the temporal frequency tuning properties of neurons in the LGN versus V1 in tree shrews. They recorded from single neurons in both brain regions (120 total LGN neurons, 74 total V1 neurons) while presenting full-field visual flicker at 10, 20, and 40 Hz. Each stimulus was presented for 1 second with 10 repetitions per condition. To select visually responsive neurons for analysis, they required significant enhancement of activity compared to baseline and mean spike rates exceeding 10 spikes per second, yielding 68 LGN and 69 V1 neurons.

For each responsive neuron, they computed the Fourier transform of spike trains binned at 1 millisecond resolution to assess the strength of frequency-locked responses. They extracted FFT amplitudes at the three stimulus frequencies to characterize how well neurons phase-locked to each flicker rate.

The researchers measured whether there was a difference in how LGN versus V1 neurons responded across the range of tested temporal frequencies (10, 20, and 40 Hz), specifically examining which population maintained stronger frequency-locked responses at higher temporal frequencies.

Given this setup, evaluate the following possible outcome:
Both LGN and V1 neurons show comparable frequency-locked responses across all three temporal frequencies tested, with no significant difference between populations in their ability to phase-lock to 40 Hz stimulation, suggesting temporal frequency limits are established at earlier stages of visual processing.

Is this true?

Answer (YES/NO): NO